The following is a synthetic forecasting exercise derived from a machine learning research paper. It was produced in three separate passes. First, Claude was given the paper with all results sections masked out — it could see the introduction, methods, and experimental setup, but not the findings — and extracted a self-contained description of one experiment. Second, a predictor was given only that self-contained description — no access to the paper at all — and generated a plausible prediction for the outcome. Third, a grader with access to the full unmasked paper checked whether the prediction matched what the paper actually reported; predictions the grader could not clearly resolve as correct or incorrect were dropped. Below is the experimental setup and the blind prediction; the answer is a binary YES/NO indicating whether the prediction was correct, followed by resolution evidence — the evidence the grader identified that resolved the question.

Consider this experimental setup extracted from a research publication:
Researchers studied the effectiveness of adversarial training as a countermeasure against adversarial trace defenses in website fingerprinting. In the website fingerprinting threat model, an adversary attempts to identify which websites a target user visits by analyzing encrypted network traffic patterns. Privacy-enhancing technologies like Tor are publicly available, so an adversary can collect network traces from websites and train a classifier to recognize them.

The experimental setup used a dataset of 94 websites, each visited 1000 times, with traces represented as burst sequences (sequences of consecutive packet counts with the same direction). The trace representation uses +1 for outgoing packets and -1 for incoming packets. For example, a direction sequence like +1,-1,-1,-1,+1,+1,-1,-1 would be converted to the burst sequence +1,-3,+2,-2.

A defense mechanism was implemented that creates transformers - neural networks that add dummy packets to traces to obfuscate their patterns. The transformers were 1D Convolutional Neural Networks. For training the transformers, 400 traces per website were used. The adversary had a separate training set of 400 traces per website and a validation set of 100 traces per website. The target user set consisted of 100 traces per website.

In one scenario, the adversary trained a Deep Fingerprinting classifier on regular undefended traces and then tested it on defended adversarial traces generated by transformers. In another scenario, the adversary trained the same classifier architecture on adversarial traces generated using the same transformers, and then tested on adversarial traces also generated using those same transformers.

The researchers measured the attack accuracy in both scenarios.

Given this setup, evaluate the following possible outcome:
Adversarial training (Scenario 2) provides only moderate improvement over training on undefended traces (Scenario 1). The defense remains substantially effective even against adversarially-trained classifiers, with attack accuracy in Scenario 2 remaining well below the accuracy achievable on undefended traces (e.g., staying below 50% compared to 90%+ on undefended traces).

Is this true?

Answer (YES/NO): NO